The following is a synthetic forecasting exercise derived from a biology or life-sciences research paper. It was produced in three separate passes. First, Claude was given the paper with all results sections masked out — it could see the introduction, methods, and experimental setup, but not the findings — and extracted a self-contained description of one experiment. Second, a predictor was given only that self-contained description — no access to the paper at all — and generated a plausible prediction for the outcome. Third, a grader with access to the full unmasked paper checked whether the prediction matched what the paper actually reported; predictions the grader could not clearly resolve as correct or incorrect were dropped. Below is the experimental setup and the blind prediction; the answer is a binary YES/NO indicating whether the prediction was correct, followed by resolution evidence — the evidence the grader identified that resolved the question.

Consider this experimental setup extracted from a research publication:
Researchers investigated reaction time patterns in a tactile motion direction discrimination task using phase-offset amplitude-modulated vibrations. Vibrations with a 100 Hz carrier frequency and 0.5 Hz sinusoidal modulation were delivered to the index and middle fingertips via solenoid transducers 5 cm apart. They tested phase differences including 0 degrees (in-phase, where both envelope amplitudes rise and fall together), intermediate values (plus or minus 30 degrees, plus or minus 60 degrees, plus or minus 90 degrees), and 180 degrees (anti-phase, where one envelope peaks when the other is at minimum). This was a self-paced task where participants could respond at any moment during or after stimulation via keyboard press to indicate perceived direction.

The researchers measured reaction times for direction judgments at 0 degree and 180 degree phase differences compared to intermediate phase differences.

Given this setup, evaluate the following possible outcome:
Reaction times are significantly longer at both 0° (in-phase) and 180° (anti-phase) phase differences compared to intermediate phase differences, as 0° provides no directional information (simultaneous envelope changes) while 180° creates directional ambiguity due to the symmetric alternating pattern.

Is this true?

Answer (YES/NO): YES